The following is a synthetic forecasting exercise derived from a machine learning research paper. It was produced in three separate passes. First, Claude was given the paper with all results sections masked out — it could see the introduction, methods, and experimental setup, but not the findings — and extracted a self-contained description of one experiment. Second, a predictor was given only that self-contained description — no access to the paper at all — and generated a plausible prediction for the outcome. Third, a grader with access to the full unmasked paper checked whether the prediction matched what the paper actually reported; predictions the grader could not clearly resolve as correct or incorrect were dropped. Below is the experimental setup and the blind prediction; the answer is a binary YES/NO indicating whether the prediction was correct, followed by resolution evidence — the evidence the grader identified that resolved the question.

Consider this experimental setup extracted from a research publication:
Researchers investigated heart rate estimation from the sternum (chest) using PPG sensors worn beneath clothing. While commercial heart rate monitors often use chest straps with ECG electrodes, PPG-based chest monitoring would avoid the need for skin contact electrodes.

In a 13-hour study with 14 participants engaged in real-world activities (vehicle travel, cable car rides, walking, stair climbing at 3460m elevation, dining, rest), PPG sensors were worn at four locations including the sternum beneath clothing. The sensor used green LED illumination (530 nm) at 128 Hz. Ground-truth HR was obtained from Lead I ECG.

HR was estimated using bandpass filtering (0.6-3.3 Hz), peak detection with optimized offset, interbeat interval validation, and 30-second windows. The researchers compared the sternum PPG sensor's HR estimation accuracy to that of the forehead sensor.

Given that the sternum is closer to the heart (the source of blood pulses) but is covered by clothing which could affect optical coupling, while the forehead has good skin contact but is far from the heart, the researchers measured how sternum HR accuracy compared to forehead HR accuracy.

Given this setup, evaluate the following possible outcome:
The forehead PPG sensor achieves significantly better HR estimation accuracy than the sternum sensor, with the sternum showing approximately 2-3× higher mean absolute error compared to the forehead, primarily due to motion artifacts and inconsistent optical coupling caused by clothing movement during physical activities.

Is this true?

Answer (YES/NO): NO